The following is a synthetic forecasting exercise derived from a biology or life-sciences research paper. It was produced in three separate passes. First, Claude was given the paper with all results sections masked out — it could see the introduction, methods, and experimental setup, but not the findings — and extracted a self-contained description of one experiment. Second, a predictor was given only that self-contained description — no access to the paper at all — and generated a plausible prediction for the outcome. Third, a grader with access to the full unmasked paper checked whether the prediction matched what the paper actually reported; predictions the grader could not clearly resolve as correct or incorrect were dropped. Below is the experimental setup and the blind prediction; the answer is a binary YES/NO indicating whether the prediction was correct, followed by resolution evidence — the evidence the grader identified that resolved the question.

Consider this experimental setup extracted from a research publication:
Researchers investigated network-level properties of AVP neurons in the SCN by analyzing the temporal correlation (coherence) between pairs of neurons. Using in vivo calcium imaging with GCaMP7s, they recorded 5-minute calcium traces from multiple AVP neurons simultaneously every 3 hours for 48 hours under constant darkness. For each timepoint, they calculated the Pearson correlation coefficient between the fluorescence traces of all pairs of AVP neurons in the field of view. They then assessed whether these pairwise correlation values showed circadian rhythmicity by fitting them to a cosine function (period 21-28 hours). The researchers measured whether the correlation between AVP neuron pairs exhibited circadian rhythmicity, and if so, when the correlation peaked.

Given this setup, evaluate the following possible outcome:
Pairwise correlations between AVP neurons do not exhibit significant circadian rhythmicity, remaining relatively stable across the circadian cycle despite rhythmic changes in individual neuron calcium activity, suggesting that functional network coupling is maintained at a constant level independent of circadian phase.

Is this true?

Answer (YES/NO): NO